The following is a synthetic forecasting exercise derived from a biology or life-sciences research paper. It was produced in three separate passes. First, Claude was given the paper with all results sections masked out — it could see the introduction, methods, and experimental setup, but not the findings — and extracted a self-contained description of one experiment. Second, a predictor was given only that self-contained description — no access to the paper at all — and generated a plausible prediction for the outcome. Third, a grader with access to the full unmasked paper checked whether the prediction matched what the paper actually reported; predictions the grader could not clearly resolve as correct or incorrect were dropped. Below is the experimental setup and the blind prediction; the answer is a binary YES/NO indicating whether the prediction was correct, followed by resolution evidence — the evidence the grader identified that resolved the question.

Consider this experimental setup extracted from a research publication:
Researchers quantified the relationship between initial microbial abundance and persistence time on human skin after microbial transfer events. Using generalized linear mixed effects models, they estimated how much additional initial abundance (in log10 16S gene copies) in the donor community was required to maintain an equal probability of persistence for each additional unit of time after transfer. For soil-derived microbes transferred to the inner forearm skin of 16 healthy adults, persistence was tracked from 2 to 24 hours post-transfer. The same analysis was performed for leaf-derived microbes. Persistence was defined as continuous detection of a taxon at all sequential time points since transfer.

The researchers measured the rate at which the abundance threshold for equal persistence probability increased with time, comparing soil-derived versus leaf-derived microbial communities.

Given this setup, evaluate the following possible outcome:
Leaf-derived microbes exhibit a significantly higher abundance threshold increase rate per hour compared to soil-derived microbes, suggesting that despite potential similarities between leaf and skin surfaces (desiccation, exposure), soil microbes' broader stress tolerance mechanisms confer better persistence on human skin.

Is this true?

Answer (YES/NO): NO